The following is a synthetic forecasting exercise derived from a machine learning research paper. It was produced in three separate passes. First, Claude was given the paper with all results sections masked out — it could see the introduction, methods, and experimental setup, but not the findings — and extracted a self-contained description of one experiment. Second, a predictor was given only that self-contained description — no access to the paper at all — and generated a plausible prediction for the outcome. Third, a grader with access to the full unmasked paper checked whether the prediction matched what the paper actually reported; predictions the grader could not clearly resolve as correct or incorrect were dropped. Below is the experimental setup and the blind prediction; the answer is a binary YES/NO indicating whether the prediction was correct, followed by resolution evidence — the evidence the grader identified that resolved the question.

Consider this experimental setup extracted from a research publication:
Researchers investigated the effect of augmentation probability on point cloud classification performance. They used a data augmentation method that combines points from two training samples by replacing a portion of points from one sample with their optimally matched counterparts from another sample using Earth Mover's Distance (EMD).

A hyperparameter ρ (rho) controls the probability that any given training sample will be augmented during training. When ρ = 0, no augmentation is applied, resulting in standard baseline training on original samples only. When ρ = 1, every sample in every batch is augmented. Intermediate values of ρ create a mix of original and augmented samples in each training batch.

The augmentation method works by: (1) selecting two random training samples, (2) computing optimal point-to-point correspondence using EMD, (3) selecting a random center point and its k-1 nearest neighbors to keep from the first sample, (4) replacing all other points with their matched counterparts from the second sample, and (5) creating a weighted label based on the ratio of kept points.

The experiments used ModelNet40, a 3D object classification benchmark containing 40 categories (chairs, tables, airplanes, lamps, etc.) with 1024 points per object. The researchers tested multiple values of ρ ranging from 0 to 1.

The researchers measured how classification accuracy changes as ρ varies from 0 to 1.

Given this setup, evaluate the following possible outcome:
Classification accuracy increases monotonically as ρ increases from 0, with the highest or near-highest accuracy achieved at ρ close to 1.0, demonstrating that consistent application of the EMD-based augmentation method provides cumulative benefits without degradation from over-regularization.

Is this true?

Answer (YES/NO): NO